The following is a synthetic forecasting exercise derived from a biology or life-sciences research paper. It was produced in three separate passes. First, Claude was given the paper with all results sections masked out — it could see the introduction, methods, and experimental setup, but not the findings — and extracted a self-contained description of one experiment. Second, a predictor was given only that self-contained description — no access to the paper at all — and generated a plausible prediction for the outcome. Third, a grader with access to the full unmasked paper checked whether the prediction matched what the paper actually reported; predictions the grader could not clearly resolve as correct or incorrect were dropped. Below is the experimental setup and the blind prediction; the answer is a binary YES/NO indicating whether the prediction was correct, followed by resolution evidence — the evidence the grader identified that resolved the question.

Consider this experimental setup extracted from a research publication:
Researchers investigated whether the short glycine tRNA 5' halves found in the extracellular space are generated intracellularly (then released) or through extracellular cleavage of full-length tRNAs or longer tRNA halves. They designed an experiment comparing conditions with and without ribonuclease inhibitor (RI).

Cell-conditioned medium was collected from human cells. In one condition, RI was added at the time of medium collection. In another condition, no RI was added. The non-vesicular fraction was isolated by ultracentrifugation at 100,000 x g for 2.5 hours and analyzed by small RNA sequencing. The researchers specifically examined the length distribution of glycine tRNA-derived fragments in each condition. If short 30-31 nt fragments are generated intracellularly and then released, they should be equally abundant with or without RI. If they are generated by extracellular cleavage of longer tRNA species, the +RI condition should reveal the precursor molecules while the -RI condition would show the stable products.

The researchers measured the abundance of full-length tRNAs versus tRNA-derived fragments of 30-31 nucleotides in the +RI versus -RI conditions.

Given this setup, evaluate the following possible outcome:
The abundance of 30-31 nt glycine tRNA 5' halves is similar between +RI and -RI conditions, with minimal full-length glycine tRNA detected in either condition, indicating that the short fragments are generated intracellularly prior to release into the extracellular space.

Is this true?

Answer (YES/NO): NO